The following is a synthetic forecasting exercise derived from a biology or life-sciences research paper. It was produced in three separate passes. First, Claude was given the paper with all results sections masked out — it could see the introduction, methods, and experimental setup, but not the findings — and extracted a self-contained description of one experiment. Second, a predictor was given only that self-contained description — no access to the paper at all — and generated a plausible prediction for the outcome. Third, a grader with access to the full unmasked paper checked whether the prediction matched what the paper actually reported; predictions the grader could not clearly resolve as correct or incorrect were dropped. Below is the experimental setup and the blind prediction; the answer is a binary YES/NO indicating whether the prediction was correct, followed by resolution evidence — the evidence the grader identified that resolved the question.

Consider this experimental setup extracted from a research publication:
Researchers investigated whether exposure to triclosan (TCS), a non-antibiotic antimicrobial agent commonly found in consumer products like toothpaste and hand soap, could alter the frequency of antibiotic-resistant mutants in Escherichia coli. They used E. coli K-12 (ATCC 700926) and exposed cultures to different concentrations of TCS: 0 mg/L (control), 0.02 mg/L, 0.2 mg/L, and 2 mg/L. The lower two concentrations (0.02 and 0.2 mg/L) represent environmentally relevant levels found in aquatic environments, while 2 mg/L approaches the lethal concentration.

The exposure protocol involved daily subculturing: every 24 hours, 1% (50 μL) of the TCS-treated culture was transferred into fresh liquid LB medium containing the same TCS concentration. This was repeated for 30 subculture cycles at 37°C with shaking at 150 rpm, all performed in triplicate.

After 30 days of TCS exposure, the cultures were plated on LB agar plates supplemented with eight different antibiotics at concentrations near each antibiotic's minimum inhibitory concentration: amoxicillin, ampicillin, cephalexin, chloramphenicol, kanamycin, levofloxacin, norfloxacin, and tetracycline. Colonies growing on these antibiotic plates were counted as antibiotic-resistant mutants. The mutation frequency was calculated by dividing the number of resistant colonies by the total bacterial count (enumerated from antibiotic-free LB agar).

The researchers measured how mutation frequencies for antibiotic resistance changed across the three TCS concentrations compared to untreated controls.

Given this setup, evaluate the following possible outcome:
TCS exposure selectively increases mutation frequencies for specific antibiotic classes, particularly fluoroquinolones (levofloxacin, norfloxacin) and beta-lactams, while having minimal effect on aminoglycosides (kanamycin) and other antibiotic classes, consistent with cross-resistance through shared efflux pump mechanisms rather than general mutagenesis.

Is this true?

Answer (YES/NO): NO